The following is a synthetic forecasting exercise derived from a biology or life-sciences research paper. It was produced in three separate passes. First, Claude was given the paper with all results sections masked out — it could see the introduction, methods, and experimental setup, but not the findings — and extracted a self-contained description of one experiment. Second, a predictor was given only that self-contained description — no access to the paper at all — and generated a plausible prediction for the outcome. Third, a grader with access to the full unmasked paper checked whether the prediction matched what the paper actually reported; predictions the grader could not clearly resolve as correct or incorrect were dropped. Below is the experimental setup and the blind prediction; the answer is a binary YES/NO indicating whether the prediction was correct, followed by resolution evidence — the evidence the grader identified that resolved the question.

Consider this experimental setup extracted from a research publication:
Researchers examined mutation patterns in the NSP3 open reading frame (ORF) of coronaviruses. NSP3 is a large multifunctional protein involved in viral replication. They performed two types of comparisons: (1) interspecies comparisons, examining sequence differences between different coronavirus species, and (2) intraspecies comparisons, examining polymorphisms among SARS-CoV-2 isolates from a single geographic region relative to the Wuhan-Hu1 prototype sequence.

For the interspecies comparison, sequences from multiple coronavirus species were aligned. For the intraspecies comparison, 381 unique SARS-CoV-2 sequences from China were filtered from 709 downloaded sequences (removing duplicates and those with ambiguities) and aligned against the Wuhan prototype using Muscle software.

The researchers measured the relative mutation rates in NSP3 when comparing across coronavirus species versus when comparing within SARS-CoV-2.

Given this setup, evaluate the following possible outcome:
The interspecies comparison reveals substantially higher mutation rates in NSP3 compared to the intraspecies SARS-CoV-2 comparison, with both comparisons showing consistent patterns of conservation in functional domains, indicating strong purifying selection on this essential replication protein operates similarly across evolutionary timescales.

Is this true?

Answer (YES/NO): NO